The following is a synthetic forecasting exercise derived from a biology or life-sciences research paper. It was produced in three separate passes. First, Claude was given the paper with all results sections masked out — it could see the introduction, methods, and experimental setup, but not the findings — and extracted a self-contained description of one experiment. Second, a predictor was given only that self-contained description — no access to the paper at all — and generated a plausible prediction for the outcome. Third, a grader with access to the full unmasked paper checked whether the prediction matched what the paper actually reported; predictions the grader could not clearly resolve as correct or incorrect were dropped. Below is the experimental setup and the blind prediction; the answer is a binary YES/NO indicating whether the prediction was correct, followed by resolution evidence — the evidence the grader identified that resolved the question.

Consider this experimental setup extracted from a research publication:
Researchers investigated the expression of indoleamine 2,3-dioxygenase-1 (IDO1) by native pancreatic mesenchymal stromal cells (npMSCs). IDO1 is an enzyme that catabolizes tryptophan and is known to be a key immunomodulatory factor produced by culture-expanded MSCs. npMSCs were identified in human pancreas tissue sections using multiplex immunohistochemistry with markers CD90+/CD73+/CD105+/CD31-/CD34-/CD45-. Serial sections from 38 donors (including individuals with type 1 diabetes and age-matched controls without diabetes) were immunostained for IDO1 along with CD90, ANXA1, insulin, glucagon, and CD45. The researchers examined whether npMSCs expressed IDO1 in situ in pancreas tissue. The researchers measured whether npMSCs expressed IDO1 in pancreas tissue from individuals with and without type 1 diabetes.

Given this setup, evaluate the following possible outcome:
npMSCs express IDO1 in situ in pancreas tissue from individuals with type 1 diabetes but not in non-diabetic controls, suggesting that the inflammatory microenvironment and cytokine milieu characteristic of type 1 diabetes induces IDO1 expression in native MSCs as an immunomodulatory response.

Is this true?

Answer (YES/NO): NO